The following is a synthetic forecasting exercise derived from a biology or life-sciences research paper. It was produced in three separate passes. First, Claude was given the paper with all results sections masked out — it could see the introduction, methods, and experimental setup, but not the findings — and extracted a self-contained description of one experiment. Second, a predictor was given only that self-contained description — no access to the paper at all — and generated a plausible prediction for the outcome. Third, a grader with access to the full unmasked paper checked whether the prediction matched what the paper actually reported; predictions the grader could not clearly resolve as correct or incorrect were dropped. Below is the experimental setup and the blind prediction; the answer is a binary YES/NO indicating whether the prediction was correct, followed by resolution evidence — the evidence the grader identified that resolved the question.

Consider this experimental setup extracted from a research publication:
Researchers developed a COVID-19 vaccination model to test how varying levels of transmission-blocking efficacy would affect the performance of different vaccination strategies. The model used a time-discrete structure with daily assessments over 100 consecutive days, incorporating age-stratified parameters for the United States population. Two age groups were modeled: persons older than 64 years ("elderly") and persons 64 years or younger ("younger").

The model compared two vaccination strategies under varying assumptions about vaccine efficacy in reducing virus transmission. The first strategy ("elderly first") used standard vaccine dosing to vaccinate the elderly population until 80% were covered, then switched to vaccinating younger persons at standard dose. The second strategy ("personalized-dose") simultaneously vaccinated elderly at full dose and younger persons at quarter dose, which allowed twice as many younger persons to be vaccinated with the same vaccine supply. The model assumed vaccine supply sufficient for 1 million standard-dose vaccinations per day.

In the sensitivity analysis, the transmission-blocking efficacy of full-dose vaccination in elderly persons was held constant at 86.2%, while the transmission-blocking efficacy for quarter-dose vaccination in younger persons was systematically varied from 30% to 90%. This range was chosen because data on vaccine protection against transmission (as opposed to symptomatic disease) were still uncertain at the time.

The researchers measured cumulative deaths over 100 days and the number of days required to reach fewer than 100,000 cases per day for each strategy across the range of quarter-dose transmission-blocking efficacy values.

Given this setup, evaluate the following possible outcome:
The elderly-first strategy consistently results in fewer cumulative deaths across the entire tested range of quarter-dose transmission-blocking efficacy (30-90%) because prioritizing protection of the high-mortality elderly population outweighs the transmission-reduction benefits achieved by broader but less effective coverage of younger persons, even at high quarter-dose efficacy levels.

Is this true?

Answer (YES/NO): NO